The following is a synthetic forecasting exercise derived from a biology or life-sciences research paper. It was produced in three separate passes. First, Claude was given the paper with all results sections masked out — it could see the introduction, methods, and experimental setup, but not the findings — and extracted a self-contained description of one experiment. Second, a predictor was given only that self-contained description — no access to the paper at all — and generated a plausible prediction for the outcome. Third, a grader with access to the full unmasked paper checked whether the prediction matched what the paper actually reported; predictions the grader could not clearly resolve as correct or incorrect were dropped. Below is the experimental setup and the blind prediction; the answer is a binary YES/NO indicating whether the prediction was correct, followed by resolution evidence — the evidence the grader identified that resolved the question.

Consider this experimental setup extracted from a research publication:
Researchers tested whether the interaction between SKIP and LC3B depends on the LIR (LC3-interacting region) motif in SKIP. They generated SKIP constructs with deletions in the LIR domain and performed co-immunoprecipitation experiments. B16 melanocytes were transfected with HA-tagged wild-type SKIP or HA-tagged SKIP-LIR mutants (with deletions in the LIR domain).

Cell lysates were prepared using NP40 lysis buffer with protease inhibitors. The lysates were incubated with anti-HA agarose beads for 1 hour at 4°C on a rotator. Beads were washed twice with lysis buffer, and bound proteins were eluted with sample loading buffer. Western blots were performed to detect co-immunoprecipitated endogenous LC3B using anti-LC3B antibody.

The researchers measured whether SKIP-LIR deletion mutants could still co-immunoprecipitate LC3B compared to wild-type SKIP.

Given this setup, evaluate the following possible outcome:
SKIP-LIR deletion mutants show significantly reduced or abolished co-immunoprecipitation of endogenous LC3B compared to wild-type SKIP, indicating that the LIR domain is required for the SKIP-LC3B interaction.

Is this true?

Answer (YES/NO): YES